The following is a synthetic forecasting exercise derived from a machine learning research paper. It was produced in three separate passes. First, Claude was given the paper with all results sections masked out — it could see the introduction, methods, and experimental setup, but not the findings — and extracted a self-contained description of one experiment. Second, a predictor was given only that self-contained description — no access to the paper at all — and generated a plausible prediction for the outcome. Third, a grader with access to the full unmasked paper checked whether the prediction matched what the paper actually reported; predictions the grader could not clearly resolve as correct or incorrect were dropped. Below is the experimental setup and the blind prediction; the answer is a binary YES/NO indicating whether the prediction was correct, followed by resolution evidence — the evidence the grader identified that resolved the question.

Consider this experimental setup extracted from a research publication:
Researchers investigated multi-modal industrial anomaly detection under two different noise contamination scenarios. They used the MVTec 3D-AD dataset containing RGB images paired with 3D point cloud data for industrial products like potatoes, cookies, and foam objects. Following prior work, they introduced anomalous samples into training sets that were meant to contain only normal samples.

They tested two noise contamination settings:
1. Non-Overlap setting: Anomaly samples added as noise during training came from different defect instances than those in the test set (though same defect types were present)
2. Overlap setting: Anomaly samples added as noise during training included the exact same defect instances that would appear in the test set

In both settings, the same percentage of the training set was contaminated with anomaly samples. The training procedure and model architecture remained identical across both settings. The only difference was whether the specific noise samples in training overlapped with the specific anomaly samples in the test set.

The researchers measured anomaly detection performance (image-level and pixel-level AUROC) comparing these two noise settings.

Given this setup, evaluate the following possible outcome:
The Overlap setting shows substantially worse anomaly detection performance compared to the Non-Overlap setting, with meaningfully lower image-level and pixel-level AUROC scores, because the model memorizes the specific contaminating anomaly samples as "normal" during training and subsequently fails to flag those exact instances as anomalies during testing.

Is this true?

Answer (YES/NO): YES